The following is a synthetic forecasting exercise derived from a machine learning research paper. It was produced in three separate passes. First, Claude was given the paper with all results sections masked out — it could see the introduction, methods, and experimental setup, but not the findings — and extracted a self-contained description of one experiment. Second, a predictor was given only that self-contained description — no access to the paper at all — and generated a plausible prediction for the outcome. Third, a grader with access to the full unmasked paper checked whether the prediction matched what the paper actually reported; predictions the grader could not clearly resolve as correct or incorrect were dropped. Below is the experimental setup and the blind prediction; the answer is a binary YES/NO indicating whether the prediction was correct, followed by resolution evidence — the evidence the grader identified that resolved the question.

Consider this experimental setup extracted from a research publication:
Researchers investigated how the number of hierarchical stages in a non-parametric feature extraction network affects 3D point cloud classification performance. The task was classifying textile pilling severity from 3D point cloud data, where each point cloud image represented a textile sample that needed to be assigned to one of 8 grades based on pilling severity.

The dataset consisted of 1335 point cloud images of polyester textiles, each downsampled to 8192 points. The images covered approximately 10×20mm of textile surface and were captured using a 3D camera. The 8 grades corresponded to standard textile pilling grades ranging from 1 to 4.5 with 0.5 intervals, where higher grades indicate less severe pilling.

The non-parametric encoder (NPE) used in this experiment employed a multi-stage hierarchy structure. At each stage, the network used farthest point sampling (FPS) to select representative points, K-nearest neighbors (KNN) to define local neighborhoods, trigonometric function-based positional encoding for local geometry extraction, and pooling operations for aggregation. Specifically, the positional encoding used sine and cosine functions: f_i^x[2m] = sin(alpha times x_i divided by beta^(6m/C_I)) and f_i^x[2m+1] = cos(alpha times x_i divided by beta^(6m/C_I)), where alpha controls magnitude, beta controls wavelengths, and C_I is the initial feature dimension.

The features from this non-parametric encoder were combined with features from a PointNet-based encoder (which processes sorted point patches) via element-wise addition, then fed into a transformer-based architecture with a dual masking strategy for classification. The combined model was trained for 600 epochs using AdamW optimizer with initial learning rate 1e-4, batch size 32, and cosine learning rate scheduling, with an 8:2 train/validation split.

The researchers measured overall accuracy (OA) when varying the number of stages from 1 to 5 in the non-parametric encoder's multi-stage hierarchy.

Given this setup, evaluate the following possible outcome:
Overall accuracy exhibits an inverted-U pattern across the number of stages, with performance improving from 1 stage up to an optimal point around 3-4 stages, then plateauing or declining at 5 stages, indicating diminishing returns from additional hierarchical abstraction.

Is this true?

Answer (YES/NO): NO